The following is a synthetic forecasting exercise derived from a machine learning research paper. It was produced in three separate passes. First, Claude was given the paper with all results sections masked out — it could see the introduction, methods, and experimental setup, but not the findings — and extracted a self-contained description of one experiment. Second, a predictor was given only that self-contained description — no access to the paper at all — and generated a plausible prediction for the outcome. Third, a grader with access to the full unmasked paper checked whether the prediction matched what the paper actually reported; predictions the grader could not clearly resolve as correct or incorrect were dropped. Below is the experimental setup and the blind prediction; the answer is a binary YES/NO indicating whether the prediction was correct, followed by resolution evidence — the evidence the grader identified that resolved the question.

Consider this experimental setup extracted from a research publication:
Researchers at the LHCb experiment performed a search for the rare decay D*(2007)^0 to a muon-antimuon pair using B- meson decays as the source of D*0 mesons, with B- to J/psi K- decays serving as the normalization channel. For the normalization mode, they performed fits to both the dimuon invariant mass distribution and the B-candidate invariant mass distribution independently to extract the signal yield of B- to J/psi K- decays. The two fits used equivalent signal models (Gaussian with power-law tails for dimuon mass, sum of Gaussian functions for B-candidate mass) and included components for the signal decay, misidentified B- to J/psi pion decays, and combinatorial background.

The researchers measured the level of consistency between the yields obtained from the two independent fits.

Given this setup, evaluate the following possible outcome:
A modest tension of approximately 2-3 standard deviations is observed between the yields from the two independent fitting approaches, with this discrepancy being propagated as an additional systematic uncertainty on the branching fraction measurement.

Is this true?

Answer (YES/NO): NO